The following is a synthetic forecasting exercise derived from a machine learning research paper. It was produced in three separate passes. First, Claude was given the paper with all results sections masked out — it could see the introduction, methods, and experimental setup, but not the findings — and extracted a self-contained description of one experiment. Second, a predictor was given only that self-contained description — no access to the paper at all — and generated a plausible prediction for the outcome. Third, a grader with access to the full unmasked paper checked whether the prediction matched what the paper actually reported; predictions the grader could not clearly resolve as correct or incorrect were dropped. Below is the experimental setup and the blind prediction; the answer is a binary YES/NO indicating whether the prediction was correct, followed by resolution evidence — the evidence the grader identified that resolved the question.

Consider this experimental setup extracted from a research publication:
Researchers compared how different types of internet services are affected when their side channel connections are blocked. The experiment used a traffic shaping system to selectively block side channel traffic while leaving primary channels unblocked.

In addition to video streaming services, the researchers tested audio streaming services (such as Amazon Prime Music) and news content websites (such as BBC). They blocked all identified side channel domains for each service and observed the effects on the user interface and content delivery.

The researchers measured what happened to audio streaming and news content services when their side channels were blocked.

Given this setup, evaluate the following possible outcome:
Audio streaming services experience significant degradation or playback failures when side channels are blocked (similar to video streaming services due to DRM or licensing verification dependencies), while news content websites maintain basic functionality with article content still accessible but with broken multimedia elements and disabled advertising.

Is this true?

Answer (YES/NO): NO